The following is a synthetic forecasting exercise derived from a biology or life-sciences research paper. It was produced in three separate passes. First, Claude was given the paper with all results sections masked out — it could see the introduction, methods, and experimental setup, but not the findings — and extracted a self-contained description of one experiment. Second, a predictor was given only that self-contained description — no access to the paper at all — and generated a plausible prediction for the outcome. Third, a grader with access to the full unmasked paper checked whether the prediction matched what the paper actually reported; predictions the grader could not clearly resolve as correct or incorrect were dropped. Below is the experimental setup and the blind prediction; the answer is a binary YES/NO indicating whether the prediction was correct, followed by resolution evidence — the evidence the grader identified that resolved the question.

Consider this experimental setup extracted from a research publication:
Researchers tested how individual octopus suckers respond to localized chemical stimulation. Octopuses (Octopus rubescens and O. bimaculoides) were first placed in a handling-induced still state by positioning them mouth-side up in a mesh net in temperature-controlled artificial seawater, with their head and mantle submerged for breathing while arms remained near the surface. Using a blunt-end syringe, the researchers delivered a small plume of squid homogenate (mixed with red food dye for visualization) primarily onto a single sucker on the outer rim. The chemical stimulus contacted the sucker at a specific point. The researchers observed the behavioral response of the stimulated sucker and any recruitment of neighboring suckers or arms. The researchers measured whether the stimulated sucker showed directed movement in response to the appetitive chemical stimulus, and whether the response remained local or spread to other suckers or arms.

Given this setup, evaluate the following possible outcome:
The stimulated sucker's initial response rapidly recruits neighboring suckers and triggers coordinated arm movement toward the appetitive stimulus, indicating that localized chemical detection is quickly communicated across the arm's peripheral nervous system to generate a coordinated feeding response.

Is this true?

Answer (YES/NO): NO